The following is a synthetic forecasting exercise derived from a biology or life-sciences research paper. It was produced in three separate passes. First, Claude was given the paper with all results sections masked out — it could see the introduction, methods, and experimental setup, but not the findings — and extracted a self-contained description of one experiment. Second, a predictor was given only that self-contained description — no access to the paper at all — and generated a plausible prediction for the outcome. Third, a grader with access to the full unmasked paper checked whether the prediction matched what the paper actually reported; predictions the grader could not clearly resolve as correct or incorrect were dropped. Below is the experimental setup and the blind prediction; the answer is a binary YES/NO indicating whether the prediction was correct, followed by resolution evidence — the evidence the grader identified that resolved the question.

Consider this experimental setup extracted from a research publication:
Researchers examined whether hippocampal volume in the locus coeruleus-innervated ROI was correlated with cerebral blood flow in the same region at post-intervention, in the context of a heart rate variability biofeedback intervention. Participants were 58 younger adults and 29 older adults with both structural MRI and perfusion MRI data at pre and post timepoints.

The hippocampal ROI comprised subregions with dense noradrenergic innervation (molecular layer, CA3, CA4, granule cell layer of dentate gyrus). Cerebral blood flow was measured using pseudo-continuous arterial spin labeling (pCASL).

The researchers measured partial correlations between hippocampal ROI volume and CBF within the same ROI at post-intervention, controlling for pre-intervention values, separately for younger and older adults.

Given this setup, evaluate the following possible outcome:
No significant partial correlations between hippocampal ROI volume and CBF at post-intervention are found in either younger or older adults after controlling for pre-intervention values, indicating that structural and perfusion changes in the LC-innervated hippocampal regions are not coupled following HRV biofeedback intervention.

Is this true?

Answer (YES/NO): NO